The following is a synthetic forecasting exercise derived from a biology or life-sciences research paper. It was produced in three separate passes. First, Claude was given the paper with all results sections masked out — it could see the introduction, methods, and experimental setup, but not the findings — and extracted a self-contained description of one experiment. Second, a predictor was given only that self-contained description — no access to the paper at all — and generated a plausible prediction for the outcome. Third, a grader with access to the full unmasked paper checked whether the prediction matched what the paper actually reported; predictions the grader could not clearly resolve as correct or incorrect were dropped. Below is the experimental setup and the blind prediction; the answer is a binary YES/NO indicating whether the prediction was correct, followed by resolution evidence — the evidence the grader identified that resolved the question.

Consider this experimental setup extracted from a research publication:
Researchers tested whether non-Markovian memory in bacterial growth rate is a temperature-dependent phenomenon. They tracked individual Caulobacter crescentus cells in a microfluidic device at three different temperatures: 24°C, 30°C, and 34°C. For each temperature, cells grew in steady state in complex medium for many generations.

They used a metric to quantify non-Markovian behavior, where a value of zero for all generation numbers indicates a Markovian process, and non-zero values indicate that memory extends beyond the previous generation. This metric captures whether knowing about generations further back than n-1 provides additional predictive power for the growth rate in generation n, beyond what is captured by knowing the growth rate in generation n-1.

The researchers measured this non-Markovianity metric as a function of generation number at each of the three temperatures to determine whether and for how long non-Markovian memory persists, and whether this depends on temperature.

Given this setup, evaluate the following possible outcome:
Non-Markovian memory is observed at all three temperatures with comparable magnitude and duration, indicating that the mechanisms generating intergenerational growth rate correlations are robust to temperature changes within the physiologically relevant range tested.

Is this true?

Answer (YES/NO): YES